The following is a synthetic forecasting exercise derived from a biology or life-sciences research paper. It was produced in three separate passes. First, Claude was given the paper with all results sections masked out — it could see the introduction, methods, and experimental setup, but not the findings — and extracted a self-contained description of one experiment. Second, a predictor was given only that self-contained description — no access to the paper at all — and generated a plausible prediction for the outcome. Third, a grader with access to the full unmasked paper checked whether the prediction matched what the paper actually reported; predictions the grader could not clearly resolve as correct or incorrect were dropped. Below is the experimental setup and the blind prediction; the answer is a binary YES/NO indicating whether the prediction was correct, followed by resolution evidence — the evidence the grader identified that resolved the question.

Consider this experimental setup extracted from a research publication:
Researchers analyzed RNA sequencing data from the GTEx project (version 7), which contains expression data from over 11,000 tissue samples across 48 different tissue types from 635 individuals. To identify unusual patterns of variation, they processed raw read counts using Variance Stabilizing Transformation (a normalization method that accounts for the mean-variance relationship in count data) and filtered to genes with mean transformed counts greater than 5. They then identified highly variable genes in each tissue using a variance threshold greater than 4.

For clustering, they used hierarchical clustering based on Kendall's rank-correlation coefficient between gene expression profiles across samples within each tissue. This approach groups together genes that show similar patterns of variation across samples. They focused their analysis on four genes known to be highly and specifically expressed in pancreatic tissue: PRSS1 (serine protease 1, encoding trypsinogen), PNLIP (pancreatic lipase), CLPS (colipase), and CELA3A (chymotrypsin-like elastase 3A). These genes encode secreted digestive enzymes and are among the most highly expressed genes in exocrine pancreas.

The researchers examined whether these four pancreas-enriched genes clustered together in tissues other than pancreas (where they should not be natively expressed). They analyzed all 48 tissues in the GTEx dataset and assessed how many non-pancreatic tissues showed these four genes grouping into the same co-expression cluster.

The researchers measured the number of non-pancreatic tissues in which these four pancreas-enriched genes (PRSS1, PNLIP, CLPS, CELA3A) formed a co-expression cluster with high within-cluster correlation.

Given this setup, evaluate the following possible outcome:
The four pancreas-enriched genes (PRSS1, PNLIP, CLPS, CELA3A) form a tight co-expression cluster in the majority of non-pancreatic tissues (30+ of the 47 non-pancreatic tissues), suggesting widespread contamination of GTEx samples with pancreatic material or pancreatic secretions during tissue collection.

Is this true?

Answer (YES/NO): NO